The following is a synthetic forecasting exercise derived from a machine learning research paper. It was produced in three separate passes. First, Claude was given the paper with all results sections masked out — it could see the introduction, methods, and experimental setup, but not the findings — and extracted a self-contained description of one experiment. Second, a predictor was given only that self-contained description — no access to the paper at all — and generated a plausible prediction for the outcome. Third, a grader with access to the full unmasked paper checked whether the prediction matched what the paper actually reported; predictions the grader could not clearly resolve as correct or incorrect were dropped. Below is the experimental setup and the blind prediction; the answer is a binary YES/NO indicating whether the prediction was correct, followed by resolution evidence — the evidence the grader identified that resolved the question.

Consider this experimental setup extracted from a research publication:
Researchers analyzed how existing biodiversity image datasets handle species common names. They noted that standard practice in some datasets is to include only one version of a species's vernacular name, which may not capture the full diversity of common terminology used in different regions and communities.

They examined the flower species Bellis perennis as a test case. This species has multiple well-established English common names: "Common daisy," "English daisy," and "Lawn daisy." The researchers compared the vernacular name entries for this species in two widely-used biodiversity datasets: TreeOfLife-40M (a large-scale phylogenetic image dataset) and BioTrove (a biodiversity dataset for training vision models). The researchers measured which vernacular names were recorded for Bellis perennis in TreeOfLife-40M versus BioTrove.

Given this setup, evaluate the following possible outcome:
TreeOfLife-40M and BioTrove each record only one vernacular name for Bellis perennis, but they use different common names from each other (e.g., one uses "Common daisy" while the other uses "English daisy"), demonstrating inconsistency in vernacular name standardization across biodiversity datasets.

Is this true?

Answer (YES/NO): NO